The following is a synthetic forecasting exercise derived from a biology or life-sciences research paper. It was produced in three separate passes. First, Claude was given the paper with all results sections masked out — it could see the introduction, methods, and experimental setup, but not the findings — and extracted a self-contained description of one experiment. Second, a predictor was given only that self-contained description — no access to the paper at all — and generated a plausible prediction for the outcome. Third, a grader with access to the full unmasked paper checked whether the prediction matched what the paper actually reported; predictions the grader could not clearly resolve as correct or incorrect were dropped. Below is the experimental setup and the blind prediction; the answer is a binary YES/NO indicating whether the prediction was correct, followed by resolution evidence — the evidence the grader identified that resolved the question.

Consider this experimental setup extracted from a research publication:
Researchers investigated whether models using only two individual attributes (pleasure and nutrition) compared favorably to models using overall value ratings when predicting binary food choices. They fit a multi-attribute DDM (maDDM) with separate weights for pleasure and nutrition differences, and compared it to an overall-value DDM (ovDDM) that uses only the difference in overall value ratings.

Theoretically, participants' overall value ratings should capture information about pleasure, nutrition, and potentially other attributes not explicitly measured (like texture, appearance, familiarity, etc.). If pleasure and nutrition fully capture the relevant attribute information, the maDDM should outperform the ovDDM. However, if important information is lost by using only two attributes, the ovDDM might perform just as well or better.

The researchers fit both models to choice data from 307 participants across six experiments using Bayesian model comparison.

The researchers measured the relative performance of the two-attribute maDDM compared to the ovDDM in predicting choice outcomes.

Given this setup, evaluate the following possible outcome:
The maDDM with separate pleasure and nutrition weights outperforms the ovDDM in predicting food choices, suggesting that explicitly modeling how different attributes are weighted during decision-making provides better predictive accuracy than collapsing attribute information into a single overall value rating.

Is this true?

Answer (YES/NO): NO